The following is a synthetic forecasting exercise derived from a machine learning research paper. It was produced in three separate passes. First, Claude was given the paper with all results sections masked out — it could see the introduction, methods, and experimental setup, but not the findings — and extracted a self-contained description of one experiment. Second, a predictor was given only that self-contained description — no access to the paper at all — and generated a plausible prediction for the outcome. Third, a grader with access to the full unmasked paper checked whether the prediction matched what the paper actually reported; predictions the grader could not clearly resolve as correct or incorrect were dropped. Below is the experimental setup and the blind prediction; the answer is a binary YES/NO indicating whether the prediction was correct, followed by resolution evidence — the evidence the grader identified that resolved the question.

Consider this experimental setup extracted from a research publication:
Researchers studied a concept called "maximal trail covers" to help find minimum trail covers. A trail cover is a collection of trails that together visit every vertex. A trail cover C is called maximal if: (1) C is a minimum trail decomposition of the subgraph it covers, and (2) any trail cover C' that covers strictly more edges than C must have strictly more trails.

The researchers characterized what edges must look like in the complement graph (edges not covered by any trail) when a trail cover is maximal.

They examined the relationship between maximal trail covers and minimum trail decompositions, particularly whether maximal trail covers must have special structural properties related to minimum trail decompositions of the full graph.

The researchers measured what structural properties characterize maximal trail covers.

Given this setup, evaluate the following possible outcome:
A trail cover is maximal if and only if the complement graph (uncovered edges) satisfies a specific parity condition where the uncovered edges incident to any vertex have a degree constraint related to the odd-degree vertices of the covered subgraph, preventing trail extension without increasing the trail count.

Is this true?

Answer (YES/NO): NO